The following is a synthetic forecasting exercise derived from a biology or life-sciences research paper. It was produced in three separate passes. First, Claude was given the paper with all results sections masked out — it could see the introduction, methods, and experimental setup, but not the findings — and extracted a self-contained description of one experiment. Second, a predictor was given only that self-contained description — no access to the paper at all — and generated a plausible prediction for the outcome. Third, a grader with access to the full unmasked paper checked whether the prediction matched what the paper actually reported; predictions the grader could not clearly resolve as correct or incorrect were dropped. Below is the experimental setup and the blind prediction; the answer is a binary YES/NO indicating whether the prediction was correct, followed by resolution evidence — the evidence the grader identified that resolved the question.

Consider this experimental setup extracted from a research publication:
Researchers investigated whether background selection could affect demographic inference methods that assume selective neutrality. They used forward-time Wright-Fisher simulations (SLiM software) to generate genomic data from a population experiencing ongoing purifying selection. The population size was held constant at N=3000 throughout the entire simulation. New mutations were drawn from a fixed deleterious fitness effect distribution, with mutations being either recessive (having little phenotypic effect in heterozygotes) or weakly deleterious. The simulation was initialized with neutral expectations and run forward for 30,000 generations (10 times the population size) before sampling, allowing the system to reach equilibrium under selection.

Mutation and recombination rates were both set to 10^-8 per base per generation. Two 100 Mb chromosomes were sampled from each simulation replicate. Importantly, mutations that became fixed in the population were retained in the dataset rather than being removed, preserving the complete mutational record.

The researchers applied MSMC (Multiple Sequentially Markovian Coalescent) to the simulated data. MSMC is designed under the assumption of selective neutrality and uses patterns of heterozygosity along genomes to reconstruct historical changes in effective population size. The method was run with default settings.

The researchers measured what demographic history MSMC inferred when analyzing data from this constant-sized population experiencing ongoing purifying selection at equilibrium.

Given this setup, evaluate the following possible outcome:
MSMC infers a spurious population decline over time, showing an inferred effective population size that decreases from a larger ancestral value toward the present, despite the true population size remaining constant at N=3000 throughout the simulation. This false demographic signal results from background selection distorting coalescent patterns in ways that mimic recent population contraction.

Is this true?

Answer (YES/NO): NO